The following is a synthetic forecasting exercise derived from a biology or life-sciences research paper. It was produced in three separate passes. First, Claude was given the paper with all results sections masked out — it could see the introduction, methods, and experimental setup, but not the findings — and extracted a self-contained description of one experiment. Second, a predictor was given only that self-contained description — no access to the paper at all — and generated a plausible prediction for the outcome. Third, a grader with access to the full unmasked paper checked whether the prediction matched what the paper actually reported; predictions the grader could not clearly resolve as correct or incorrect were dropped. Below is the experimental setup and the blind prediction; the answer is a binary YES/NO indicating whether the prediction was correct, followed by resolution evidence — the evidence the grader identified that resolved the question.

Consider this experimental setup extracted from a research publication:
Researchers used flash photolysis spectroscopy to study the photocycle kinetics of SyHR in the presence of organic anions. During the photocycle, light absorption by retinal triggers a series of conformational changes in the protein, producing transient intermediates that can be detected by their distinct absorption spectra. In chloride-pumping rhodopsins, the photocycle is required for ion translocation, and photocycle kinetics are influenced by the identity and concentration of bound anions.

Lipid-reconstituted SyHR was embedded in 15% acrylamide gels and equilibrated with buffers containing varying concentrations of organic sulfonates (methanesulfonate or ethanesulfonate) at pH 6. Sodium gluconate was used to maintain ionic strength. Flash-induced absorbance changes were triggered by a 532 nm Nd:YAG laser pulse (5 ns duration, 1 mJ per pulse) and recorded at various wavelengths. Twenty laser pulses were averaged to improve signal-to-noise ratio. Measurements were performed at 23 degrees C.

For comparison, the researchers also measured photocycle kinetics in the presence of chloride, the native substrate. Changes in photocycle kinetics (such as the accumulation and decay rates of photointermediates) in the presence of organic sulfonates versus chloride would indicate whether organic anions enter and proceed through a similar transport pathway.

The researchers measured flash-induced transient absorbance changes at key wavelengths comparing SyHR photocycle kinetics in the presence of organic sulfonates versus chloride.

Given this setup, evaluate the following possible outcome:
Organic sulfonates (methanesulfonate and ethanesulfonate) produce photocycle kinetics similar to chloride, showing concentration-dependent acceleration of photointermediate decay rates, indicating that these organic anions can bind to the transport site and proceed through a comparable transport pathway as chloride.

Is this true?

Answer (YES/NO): NO